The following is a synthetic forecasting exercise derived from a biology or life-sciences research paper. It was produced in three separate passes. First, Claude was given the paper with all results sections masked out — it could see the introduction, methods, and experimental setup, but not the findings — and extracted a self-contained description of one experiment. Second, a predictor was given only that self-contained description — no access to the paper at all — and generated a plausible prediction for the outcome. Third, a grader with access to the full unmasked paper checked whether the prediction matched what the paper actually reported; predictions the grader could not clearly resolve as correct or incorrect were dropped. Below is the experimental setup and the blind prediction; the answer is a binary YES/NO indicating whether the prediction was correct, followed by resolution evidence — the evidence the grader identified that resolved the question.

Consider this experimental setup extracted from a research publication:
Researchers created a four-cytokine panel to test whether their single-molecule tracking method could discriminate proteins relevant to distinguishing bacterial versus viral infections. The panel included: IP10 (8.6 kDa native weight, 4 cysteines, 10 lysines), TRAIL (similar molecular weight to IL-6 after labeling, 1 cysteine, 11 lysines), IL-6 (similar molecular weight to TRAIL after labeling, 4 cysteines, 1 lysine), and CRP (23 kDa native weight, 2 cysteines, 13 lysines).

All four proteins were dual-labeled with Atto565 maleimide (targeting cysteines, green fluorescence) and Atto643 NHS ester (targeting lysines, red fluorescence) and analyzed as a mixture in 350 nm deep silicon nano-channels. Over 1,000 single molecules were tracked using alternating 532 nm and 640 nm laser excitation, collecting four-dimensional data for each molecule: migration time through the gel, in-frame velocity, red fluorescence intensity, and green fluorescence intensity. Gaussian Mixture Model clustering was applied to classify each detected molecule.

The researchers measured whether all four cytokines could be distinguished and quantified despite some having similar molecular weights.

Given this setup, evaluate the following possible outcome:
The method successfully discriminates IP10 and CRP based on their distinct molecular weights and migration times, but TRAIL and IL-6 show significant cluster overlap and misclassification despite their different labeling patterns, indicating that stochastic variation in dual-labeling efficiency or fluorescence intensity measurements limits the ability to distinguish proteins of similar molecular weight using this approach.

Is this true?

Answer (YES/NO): NO